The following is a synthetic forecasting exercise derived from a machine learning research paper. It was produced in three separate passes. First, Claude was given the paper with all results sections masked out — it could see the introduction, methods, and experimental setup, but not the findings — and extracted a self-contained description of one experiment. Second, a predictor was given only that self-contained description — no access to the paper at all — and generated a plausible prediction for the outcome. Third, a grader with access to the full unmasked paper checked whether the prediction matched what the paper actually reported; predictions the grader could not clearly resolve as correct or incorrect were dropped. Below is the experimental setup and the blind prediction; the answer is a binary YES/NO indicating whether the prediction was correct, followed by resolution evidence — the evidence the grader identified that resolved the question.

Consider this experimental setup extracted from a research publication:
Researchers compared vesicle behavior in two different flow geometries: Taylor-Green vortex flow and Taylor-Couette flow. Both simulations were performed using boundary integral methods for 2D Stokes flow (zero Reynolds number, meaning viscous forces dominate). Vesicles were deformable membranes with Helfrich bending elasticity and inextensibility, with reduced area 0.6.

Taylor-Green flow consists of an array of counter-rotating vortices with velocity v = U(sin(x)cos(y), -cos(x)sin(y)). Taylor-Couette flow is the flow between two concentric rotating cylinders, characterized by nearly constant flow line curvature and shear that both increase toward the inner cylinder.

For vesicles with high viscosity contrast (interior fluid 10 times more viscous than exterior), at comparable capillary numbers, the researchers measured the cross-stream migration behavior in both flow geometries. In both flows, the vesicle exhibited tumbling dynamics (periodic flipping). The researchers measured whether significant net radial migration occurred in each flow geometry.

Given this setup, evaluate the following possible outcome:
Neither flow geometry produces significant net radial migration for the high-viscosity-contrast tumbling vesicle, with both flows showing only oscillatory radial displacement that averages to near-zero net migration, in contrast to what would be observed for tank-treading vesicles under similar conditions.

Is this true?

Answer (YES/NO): NO